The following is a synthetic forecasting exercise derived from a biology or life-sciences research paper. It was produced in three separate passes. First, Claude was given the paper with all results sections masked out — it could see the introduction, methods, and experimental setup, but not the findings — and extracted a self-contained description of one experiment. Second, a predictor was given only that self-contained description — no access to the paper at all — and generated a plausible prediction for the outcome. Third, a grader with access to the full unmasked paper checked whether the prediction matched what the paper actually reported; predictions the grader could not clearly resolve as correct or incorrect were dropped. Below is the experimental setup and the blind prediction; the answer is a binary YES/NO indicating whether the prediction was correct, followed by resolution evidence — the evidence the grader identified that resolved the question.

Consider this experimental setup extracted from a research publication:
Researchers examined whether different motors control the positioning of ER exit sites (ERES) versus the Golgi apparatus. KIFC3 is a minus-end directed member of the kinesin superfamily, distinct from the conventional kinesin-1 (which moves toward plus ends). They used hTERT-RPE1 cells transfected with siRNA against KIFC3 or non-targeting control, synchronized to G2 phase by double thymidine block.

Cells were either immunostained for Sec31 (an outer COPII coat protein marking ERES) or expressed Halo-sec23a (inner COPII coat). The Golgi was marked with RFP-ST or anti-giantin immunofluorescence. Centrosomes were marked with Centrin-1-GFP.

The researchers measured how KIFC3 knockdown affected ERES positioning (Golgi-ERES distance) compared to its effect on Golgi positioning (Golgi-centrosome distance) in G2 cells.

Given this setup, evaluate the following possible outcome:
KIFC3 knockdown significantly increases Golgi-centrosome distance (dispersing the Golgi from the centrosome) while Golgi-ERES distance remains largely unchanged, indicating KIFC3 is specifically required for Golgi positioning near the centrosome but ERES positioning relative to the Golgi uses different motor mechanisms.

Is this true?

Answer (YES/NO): NO